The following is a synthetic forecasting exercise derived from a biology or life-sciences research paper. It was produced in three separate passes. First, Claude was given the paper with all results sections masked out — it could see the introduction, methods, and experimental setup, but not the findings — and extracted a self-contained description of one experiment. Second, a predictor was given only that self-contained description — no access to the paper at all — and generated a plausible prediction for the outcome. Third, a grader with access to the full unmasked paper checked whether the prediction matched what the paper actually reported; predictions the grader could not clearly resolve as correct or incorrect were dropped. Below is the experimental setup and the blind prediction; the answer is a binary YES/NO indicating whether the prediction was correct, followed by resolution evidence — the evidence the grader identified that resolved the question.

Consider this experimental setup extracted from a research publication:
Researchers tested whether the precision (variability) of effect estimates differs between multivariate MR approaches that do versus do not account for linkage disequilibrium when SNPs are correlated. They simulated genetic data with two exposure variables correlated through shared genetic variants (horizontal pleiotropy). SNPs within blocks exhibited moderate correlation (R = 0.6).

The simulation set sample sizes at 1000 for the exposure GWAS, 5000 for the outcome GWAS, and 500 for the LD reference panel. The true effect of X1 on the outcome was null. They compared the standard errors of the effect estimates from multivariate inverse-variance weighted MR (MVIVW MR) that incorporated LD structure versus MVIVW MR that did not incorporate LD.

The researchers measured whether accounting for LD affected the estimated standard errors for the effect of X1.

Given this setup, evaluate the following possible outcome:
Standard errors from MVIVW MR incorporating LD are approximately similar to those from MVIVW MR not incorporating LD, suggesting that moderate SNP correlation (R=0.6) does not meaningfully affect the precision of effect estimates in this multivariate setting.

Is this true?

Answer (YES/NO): NO